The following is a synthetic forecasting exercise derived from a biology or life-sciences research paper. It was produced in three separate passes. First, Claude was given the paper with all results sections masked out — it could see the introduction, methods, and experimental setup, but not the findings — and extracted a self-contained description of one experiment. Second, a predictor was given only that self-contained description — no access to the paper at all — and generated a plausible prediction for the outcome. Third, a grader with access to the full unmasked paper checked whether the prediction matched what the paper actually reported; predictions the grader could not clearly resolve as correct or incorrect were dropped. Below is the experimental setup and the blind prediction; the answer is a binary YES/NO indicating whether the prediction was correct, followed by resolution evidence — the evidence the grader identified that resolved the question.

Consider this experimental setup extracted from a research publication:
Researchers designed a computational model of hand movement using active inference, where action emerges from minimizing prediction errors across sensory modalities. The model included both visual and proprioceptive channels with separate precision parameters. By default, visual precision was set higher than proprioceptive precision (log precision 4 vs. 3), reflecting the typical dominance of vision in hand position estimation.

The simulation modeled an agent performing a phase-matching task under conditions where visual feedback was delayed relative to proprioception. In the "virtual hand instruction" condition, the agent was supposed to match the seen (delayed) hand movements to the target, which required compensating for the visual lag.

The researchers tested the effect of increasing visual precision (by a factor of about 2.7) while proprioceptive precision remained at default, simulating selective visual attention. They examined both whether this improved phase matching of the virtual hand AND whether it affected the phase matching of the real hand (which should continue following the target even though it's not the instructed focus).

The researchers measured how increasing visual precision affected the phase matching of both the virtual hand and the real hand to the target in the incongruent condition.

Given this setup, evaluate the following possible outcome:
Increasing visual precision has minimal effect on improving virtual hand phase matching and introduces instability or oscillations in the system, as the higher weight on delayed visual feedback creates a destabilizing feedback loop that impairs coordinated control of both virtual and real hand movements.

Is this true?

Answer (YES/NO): NO